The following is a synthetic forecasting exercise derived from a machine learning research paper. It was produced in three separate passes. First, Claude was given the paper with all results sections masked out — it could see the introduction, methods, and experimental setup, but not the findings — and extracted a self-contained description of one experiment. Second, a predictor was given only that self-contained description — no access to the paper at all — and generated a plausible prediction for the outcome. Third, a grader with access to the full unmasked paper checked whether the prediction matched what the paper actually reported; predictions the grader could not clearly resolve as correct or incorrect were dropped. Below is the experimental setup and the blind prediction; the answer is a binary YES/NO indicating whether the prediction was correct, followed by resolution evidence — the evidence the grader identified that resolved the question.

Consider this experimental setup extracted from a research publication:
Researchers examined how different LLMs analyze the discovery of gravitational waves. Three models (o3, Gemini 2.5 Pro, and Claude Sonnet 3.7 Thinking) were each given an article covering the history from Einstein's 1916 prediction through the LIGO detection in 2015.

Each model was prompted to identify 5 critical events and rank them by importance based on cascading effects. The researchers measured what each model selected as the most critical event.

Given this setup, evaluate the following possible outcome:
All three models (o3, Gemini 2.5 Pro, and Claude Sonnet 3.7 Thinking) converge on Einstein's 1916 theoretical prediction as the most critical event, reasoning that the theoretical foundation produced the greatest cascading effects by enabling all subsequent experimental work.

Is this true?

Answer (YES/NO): NO